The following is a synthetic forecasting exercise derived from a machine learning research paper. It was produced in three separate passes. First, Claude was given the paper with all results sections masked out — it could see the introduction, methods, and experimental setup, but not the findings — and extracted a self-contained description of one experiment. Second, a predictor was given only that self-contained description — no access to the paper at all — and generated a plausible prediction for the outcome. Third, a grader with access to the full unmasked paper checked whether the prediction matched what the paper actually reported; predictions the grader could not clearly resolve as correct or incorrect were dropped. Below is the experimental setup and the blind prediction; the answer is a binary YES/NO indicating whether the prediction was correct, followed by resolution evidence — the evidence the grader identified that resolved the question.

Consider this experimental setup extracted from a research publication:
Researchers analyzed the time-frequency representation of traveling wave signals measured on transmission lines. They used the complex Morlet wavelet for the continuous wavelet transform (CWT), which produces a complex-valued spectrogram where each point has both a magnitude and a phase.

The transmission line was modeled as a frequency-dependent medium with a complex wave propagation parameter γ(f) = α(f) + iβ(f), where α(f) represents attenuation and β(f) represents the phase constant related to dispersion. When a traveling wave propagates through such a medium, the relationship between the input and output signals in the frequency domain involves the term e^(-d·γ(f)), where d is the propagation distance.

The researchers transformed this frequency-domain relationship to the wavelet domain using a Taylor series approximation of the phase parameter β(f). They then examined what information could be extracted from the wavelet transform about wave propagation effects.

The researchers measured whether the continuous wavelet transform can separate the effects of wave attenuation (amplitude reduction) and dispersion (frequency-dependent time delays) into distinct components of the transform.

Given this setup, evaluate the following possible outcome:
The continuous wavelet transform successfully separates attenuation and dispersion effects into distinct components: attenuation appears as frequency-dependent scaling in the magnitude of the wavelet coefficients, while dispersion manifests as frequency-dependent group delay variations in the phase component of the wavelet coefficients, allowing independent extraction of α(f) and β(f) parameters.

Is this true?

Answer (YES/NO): NO